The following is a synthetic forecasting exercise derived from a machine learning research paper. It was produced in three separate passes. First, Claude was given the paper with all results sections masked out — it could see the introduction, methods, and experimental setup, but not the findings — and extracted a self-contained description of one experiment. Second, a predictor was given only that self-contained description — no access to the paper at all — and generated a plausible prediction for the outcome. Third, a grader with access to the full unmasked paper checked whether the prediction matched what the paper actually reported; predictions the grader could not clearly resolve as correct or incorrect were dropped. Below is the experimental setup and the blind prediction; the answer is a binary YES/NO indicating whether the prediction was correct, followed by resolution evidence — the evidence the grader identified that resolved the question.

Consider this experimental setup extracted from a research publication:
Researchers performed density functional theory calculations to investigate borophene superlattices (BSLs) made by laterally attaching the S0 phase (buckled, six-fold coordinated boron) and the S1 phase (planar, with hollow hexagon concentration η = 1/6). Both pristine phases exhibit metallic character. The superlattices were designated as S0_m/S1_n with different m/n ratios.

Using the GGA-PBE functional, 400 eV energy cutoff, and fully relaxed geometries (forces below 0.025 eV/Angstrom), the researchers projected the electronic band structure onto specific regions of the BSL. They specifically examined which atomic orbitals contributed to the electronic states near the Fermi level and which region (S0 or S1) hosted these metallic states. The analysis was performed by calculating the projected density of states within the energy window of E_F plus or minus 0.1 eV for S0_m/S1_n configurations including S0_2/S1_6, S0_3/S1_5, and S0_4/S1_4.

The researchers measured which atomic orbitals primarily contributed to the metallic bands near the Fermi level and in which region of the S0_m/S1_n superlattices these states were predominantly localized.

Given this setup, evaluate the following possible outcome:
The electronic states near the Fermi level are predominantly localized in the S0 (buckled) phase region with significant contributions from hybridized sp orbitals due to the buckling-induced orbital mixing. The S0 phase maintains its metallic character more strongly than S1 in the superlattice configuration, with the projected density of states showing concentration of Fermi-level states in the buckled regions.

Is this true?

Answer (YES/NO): NO